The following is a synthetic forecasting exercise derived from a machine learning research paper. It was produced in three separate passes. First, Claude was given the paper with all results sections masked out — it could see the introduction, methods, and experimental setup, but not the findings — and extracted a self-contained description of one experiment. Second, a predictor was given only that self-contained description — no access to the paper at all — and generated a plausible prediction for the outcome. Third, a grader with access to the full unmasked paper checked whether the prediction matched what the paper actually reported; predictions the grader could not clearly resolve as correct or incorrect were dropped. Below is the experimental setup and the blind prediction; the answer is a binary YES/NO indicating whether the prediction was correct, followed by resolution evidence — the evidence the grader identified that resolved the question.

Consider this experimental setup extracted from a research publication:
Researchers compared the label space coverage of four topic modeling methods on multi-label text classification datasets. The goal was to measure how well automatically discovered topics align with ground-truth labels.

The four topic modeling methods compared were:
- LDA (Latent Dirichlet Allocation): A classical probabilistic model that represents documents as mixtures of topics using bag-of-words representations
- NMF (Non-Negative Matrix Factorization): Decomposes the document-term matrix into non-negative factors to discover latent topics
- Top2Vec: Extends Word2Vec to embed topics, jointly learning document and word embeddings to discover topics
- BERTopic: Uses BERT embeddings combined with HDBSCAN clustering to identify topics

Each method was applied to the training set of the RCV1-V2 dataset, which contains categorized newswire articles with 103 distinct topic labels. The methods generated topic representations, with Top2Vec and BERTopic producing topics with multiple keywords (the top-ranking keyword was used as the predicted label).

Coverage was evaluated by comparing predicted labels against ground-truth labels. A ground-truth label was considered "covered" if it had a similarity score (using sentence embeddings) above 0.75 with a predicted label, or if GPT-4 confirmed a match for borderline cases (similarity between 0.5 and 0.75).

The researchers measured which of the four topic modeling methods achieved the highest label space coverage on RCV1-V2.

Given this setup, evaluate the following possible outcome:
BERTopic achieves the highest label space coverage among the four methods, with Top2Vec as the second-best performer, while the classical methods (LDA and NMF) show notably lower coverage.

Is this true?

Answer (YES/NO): NO